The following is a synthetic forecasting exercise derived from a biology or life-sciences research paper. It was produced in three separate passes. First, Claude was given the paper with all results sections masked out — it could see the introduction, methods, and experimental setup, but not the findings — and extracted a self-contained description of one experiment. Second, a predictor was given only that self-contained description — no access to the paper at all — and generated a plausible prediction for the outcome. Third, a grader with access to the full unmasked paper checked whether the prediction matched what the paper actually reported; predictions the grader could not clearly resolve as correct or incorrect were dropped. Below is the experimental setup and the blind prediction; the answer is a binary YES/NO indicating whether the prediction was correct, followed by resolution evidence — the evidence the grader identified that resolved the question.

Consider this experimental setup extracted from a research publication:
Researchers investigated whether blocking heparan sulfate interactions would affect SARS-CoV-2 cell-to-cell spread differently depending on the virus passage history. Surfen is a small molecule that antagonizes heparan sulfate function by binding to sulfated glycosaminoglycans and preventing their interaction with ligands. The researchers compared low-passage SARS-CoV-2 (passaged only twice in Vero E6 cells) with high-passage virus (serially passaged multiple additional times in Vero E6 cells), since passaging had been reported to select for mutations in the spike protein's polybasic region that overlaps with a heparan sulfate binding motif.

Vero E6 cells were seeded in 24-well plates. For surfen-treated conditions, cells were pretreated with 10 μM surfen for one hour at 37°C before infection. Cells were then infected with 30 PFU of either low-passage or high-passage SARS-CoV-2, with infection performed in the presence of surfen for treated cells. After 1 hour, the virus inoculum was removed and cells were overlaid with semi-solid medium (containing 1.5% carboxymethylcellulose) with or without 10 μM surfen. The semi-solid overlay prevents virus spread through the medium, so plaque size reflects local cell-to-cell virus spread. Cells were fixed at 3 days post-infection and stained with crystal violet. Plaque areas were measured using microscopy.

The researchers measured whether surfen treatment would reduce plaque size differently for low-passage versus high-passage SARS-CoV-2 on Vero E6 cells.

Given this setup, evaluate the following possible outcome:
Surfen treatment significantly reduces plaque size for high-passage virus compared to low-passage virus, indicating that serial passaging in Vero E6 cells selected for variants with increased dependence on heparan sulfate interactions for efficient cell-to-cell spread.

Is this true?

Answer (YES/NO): NO